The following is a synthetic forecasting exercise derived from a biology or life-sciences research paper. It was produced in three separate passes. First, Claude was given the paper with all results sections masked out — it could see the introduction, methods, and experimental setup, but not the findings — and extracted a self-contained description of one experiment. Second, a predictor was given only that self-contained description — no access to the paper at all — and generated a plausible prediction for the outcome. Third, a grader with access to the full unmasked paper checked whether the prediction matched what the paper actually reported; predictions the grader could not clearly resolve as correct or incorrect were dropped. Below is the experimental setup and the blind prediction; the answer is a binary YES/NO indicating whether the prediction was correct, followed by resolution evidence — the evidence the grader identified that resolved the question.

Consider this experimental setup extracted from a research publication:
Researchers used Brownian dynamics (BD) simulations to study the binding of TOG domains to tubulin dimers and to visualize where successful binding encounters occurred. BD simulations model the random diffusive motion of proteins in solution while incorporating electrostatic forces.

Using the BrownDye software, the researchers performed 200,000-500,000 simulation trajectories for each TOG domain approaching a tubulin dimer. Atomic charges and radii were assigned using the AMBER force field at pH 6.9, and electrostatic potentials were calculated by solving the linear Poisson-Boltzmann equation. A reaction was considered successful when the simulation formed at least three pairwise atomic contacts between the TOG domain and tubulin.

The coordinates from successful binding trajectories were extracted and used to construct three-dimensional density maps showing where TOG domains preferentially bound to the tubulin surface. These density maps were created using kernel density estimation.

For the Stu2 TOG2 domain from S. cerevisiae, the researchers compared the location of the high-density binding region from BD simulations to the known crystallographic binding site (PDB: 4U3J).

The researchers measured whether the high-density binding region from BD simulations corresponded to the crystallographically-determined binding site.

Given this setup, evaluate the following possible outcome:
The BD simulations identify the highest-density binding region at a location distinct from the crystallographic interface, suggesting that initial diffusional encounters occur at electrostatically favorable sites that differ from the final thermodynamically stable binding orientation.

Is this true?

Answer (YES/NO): NO